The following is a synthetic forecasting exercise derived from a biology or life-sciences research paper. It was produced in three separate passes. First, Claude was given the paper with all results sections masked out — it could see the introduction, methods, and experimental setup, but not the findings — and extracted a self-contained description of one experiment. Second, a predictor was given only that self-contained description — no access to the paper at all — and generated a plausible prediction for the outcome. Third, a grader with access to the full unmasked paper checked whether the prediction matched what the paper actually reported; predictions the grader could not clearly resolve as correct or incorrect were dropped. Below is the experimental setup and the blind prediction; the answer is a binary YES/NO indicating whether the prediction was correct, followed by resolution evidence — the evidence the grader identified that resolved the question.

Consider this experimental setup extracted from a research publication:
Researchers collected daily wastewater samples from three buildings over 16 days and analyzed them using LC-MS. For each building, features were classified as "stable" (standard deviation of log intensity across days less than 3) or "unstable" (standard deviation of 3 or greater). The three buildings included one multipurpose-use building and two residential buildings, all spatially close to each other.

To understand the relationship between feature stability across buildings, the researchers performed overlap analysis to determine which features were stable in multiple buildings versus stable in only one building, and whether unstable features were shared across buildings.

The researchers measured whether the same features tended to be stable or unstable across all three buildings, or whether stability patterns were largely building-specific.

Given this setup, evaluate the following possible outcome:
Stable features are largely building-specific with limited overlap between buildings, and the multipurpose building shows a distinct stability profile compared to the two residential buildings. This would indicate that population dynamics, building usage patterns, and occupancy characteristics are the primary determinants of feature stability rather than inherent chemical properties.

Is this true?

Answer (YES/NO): NO